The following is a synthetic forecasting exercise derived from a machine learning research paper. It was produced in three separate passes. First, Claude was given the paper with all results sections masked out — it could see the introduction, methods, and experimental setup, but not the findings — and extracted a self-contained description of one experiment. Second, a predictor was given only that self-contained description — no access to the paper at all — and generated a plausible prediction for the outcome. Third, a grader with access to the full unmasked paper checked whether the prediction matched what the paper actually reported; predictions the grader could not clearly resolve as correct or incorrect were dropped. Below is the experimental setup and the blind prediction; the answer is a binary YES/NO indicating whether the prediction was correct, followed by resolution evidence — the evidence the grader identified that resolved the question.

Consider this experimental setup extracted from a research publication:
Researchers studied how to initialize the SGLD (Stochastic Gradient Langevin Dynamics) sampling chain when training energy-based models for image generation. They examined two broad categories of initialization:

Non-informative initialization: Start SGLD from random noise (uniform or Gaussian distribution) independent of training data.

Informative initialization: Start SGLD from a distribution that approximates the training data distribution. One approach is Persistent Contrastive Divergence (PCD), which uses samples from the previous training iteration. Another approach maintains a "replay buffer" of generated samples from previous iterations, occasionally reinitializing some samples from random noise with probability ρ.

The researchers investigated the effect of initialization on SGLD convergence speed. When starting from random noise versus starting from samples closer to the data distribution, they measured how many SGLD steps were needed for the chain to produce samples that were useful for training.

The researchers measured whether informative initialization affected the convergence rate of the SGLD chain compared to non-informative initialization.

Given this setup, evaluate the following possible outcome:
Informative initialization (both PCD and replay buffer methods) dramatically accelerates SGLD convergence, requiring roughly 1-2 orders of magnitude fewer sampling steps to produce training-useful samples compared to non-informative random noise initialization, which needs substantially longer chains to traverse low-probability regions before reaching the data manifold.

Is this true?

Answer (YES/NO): NO